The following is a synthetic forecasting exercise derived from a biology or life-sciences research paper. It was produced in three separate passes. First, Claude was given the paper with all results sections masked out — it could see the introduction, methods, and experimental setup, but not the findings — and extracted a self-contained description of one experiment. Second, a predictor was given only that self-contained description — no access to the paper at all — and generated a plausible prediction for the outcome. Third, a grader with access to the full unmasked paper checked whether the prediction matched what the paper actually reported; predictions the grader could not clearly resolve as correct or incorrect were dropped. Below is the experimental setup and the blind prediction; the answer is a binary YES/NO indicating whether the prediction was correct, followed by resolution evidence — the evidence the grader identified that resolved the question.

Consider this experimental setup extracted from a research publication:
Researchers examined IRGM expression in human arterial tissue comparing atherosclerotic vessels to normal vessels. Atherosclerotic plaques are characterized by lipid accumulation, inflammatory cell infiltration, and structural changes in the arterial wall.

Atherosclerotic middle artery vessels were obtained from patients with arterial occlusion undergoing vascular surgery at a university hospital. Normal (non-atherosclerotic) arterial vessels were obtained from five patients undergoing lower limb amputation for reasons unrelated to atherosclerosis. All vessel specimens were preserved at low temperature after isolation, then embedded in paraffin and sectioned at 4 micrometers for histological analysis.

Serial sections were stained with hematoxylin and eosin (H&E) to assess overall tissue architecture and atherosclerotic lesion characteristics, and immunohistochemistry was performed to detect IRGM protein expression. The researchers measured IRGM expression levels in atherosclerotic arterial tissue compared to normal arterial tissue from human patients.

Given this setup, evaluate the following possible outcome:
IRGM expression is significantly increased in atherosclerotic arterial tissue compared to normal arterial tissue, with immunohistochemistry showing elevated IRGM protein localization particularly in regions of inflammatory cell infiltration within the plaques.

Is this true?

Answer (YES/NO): YES